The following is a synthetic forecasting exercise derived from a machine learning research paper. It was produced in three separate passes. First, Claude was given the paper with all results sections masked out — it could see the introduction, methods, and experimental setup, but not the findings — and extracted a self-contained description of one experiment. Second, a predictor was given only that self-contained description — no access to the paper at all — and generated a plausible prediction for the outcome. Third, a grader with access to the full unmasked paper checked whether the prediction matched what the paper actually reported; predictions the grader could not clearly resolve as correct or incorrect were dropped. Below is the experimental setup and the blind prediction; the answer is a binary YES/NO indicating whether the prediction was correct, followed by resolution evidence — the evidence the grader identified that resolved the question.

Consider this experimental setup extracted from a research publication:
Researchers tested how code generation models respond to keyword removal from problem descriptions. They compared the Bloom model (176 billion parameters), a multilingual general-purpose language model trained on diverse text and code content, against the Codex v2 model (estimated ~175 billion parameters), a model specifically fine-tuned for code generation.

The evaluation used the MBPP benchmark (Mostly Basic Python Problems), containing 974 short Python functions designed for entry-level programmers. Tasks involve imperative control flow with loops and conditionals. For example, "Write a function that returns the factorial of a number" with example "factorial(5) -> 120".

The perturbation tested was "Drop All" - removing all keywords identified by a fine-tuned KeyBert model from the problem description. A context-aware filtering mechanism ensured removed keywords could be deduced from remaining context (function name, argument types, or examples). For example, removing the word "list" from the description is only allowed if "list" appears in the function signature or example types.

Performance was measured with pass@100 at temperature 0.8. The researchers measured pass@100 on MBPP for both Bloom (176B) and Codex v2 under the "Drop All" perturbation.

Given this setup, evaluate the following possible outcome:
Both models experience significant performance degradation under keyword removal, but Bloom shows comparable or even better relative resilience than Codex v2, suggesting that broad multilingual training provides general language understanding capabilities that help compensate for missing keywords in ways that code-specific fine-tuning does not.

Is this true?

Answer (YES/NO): NO